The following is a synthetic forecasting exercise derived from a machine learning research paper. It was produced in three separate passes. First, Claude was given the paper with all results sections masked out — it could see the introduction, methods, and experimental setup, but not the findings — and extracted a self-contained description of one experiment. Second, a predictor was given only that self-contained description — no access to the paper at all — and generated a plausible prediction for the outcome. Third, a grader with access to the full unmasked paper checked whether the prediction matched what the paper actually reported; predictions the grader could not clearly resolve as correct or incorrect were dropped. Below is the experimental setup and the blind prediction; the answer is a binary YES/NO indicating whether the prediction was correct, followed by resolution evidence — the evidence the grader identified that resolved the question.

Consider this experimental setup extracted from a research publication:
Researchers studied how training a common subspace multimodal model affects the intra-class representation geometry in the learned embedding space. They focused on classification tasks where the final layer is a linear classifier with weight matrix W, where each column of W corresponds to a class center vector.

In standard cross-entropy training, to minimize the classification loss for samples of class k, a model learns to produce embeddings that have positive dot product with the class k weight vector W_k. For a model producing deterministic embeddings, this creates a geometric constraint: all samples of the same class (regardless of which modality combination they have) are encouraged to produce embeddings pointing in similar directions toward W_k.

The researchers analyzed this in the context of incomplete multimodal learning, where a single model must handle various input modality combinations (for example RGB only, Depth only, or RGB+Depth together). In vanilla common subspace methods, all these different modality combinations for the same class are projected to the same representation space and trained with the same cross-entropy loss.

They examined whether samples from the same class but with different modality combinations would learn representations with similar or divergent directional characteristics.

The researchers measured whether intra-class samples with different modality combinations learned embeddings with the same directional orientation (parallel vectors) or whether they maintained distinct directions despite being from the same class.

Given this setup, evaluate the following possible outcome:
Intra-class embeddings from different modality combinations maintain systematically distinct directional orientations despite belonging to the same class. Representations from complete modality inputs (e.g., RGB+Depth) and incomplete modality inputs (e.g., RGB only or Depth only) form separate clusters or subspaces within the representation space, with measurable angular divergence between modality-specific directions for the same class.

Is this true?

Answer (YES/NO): NO